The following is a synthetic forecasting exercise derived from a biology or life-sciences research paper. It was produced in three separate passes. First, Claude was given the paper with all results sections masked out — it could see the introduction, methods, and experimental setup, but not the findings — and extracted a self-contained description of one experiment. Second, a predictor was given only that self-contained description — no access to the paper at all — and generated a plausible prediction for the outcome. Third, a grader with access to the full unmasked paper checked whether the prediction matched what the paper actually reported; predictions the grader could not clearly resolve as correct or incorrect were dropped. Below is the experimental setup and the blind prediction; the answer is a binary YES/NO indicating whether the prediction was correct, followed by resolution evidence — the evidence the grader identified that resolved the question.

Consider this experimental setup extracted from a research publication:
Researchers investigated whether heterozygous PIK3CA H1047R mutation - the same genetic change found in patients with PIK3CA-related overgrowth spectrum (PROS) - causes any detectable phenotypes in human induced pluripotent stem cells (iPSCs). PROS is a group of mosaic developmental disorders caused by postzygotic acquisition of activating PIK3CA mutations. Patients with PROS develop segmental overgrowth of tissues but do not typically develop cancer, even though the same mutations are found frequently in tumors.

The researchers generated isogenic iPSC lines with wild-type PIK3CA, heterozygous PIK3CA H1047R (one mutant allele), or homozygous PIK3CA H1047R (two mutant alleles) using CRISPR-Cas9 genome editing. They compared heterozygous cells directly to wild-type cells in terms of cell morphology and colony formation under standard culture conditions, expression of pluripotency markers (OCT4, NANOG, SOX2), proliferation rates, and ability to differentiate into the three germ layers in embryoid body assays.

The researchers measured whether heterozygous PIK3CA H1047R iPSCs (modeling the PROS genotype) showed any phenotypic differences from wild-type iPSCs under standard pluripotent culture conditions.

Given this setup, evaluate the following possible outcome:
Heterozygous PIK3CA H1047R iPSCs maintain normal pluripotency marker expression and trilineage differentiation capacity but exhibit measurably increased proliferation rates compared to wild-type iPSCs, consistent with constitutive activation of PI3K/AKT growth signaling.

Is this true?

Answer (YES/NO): NO